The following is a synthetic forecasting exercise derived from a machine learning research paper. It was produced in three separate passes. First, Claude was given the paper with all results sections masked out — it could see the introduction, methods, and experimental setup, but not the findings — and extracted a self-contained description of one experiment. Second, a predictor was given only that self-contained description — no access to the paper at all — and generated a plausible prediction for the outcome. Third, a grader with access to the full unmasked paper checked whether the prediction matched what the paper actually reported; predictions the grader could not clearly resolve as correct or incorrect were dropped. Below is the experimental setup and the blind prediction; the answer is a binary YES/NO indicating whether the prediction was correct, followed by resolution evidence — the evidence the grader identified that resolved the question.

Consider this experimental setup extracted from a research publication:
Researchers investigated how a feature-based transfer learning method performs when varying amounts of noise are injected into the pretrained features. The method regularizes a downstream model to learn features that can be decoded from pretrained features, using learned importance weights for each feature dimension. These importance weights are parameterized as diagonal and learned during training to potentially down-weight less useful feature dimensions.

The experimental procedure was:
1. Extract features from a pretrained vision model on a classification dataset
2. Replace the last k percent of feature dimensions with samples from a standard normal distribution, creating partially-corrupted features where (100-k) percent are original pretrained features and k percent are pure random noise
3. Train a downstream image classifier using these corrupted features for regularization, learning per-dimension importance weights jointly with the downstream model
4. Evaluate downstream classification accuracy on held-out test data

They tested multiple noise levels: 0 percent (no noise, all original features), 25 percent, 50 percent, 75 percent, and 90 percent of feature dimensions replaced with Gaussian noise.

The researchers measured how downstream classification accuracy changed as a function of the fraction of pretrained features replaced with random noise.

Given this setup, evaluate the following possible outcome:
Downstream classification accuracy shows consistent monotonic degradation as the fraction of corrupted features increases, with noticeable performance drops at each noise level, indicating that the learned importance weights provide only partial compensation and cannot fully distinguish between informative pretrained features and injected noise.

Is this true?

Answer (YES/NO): NO